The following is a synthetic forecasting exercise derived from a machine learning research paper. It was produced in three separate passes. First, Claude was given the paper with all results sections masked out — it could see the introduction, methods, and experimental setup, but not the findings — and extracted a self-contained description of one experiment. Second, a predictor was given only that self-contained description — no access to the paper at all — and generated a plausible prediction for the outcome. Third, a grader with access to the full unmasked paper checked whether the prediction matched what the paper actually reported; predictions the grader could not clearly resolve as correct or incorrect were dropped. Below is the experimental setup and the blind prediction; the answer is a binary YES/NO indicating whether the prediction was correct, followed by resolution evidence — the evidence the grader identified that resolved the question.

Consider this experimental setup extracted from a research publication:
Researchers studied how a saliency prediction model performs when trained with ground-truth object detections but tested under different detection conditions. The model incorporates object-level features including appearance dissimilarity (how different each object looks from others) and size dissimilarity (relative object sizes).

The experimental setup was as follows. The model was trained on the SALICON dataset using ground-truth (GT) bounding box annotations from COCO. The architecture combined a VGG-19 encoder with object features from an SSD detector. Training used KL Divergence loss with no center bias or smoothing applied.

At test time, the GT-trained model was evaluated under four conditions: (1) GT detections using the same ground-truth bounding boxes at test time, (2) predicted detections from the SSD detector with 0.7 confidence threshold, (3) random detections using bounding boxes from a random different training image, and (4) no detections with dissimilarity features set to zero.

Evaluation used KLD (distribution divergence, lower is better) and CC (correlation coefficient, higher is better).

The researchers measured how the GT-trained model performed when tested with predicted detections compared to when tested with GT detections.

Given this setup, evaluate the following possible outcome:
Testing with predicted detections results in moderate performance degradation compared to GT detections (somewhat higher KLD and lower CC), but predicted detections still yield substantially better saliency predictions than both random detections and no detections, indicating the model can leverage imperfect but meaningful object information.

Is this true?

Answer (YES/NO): YES